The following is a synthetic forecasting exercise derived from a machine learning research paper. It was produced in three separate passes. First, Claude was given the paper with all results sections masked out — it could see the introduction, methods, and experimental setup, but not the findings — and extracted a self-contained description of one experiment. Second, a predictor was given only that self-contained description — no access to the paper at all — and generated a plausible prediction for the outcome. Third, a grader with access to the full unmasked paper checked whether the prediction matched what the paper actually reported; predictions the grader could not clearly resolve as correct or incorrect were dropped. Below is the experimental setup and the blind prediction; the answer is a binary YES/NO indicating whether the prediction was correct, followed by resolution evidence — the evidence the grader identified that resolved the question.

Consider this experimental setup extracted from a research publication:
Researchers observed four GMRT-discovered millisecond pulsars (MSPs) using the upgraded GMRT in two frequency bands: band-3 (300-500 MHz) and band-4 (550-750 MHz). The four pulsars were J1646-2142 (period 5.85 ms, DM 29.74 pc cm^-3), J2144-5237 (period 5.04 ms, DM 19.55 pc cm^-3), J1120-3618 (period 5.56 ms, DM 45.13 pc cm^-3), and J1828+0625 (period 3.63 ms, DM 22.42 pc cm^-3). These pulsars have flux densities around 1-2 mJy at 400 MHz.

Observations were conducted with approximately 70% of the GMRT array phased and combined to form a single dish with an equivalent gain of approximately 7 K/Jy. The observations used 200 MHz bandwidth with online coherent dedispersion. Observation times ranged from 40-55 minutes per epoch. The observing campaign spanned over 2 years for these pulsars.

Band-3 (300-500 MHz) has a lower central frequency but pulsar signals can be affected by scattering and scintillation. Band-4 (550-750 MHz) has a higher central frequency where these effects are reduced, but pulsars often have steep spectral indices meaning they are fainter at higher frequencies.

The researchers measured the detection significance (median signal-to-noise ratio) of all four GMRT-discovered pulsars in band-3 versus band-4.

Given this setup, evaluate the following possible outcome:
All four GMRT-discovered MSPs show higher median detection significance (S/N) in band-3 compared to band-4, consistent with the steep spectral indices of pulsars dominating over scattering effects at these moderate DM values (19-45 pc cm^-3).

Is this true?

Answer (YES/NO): NO